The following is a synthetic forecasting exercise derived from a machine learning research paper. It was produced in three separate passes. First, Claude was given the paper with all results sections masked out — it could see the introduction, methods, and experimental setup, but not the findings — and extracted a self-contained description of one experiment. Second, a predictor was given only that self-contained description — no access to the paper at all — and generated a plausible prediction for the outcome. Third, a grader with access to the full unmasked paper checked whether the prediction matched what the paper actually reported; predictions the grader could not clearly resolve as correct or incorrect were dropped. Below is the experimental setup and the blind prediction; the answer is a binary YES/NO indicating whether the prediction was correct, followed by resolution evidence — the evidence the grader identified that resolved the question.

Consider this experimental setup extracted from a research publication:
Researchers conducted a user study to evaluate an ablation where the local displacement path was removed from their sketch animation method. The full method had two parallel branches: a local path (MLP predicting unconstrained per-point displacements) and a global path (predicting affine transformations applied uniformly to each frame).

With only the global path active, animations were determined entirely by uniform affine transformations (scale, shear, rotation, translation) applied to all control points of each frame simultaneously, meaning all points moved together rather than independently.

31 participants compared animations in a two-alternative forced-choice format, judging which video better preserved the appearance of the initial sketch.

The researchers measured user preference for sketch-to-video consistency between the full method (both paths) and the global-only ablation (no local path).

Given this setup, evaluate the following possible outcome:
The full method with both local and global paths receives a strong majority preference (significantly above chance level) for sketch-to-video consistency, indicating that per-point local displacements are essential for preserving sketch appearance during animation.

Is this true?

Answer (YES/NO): NO